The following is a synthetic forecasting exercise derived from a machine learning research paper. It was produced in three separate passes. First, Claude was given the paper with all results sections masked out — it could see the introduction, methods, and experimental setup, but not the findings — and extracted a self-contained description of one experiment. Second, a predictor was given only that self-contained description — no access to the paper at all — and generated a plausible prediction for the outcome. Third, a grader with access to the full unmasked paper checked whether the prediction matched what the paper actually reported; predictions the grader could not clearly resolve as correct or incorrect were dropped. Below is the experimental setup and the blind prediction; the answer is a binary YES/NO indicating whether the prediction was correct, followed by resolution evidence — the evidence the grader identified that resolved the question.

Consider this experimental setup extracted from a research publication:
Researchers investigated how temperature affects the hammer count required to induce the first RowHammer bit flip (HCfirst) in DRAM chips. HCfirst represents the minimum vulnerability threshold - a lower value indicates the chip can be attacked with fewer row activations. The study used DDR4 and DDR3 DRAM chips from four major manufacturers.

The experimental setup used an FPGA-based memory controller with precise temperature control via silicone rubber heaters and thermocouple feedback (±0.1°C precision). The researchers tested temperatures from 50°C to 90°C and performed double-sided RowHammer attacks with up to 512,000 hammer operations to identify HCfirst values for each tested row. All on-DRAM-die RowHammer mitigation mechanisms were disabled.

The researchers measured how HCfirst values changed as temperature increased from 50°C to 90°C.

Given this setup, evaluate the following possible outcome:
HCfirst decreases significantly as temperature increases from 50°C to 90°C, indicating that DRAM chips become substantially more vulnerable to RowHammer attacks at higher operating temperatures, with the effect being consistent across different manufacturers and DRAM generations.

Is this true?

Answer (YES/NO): NO